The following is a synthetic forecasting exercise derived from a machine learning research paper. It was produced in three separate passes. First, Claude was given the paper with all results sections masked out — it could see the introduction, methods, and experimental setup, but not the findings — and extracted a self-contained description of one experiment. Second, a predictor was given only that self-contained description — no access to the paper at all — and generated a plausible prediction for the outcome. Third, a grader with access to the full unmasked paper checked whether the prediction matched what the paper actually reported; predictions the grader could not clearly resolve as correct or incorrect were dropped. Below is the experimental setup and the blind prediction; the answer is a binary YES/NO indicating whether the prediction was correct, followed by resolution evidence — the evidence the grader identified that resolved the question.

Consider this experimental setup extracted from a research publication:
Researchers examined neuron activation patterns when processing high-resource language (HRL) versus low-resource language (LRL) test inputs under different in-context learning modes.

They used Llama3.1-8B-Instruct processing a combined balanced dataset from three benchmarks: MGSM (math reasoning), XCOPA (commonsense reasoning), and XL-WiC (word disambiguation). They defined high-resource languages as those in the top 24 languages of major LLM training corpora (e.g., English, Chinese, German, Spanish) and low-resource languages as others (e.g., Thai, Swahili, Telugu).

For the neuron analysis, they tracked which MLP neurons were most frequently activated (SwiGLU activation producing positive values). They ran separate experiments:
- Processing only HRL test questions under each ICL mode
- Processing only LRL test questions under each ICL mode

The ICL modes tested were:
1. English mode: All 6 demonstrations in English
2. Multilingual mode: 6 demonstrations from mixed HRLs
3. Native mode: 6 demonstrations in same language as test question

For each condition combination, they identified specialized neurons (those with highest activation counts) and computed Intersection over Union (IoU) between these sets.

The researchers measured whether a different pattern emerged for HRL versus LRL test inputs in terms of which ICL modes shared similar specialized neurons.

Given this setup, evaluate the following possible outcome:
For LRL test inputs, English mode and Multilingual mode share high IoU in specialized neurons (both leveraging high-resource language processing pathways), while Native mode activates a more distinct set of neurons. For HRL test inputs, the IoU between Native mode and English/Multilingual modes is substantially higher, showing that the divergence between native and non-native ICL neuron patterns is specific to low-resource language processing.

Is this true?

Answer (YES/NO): NO